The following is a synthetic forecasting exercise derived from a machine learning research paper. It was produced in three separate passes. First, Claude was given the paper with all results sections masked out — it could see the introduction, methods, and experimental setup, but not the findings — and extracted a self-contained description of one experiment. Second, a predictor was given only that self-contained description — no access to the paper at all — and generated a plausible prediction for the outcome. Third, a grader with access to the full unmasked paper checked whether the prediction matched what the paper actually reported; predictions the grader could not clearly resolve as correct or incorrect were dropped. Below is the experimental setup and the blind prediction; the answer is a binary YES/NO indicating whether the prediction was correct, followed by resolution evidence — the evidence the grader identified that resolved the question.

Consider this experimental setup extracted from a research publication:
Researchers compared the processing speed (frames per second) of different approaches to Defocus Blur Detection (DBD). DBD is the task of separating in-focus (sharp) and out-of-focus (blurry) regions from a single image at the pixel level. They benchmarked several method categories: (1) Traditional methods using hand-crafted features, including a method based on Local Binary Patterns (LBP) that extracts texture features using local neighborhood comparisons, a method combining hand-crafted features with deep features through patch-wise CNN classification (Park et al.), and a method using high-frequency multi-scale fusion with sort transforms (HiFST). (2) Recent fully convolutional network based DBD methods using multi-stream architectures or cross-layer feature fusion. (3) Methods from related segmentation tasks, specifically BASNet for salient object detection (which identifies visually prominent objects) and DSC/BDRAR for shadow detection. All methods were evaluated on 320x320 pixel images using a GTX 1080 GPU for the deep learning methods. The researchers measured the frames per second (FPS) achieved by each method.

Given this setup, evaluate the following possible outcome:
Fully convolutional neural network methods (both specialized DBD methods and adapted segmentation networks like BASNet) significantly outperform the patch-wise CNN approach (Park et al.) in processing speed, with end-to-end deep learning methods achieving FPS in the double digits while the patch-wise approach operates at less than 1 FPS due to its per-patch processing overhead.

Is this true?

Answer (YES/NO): YES